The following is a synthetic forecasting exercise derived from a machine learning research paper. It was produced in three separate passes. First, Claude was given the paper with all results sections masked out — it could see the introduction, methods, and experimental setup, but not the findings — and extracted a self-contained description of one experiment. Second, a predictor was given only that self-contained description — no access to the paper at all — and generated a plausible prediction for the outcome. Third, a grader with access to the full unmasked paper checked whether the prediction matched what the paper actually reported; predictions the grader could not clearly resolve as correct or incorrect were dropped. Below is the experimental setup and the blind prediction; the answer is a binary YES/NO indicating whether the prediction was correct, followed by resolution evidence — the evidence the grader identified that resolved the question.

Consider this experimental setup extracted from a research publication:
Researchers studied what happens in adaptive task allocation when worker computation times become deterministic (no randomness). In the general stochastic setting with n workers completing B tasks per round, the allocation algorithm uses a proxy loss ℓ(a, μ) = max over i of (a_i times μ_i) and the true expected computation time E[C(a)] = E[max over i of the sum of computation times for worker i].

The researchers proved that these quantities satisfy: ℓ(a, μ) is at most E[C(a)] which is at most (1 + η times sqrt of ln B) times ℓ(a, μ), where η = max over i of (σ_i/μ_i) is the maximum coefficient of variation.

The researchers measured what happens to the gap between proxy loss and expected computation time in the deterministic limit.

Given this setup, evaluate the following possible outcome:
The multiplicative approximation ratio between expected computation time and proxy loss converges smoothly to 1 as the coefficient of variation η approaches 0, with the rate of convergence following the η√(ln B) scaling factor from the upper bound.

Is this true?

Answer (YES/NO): NO